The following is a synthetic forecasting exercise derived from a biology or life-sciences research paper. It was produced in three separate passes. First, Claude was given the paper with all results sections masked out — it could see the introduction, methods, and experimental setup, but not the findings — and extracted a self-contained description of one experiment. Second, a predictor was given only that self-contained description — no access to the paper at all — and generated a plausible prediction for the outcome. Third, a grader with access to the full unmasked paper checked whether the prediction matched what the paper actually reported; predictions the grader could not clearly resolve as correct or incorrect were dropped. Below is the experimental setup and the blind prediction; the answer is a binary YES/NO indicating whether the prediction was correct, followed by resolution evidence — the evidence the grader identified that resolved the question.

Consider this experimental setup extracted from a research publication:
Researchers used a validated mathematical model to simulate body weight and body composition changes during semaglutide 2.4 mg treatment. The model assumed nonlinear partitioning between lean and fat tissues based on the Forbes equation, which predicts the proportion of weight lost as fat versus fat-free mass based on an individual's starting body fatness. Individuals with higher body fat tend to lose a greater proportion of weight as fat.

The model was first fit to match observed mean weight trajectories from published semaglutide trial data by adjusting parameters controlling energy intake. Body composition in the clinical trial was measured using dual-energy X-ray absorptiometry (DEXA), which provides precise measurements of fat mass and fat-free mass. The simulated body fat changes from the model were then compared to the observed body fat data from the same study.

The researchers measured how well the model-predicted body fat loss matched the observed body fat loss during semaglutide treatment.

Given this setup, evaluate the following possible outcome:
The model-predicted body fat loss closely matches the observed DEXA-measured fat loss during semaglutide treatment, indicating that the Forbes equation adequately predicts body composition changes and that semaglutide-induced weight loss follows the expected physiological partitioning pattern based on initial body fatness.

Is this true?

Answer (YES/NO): NO